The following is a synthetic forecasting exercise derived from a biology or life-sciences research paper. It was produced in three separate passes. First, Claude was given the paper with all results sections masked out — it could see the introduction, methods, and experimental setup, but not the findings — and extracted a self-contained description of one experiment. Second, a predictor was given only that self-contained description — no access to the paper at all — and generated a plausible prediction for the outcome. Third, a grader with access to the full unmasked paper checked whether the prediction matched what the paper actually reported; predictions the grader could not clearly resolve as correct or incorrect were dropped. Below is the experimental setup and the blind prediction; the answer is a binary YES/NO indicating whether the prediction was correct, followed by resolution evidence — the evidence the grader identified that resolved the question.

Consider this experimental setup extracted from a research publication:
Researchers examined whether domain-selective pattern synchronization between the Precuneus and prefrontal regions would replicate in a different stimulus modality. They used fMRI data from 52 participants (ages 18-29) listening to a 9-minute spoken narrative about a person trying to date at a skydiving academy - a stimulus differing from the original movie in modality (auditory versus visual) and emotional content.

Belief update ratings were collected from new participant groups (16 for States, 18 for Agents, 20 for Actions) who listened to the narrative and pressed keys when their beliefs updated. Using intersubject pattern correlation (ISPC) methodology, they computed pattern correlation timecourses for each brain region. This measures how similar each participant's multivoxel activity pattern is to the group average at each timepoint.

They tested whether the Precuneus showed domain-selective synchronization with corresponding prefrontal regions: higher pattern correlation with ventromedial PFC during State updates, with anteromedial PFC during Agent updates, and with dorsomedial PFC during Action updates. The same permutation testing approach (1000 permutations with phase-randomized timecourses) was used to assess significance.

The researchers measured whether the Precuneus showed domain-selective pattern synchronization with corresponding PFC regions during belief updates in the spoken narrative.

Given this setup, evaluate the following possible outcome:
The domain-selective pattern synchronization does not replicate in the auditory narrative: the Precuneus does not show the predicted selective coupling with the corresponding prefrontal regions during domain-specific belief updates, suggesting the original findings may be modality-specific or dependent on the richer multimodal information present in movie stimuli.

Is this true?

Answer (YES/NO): NO